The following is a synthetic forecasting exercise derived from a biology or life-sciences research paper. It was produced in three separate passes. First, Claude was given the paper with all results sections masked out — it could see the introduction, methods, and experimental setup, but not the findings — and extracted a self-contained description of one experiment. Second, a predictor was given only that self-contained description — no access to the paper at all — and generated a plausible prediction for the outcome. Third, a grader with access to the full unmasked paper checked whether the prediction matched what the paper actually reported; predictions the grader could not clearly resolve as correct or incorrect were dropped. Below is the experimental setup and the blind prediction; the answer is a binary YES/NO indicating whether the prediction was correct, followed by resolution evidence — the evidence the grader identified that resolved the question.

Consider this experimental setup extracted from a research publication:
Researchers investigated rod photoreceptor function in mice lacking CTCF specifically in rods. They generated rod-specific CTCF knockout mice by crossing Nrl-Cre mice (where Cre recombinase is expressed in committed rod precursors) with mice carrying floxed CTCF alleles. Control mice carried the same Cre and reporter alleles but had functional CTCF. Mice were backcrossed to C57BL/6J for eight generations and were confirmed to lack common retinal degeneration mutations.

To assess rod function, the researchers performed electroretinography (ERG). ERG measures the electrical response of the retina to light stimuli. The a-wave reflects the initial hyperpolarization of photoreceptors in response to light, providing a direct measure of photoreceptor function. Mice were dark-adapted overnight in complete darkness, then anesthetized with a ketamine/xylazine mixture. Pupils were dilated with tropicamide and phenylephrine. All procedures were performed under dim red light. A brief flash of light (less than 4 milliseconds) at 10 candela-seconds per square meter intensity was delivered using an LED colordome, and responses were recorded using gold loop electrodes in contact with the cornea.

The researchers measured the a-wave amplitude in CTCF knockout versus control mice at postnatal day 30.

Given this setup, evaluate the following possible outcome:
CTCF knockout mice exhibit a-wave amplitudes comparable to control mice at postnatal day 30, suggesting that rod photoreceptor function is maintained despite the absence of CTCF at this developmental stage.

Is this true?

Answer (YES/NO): YES